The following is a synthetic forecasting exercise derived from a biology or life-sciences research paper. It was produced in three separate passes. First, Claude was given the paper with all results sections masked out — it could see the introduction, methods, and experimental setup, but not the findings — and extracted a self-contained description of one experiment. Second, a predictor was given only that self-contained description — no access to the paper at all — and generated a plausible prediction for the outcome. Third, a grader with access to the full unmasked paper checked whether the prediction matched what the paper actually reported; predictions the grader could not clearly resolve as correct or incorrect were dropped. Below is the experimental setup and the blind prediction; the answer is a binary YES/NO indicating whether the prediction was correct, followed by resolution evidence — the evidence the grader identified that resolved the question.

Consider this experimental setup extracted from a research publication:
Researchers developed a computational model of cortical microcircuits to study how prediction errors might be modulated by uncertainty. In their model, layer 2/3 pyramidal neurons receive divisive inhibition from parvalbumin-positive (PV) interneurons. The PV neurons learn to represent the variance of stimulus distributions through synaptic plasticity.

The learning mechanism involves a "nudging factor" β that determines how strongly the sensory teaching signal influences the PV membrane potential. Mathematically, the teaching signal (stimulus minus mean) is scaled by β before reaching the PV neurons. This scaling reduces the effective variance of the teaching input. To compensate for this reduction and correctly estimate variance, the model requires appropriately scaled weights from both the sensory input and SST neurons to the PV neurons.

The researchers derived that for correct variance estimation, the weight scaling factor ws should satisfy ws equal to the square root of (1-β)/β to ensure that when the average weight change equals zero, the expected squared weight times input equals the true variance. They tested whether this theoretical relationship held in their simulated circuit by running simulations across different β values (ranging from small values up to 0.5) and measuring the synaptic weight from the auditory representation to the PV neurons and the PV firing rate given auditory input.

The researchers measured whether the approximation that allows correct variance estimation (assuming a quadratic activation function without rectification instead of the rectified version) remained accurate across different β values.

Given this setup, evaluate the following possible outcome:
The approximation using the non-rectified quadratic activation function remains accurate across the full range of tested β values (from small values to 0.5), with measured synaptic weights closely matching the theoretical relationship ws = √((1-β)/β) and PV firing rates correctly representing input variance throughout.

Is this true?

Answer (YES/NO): NO